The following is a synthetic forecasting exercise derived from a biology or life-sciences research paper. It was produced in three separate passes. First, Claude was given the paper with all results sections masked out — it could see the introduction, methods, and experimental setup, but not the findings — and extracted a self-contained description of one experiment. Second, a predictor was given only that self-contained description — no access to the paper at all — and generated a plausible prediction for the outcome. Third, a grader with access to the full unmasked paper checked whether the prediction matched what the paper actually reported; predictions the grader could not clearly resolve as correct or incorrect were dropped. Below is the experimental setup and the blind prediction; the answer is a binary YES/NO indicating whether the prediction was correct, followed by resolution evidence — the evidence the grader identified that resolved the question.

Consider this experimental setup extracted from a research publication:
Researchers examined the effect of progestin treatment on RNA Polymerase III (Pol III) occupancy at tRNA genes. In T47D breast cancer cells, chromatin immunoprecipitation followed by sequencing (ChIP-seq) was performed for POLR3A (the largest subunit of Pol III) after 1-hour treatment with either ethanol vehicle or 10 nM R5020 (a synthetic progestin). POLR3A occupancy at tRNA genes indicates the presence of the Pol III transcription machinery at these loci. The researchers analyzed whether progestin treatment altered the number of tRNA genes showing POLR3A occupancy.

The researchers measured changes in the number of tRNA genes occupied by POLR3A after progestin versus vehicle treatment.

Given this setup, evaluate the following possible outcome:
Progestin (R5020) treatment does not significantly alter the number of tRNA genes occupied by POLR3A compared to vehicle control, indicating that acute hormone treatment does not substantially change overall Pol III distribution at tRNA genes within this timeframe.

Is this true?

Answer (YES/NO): YES